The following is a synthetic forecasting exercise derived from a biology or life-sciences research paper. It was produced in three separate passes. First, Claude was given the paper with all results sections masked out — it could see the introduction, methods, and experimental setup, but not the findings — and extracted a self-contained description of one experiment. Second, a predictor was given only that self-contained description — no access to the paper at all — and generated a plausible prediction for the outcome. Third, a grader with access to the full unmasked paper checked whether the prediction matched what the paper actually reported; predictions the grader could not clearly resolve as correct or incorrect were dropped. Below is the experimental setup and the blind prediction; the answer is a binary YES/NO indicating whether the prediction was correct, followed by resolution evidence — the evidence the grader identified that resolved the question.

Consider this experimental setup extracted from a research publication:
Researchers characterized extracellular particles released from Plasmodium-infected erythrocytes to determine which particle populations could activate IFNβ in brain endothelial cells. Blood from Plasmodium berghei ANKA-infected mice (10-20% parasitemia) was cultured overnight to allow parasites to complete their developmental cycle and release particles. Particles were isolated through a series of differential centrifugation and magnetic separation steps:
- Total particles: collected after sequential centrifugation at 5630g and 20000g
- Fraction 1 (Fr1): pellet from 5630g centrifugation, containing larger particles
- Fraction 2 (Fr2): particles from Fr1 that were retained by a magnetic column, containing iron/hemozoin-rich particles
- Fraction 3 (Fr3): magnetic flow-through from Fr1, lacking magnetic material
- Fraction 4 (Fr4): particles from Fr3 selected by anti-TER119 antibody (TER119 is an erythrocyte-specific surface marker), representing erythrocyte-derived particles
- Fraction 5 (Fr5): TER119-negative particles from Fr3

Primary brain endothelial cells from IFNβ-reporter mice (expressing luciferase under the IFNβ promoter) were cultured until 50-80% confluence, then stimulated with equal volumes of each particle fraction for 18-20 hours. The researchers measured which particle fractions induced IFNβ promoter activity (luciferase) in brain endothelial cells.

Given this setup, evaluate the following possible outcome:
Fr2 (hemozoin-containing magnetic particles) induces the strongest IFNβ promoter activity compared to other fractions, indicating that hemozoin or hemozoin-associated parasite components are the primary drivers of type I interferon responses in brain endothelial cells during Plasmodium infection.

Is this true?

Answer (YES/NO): YES